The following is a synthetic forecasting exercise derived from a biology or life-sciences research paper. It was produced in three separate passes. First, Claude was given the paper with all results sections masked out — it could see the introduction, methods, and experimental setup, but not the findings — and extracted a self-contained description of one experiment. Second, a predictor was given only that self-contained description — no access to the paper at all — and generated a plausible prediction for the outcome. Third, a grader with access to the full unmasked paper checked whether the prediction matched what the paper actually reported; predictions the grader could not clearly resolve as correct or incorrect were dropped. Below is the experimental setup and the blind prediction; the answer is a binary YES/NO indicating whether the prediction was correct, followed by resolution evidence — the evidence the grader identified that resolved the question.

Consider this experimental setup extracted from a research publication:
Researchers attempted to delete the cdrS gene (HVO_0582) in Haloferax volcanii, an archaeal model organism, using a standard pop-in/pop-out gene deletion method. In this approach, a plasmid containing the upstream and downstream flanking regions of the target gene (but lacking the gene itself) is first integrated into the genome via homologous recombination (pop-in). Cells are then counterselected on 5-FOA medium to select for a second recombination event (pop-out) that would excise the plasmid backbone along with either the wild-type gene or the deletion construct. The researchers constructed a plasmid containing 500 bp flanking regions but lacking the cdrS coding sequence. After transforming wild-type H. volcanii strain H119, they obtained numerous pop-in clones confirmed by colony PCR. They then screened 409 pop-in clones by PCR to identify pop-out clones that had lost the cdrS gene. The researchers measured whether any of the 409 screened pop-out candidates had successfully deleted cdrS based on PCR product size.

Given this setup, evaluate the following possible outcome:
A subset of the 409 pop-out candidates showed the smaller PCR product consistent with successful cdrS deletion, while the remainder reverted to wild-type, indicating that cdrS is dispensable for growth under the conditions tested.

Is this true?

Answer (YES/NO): NO